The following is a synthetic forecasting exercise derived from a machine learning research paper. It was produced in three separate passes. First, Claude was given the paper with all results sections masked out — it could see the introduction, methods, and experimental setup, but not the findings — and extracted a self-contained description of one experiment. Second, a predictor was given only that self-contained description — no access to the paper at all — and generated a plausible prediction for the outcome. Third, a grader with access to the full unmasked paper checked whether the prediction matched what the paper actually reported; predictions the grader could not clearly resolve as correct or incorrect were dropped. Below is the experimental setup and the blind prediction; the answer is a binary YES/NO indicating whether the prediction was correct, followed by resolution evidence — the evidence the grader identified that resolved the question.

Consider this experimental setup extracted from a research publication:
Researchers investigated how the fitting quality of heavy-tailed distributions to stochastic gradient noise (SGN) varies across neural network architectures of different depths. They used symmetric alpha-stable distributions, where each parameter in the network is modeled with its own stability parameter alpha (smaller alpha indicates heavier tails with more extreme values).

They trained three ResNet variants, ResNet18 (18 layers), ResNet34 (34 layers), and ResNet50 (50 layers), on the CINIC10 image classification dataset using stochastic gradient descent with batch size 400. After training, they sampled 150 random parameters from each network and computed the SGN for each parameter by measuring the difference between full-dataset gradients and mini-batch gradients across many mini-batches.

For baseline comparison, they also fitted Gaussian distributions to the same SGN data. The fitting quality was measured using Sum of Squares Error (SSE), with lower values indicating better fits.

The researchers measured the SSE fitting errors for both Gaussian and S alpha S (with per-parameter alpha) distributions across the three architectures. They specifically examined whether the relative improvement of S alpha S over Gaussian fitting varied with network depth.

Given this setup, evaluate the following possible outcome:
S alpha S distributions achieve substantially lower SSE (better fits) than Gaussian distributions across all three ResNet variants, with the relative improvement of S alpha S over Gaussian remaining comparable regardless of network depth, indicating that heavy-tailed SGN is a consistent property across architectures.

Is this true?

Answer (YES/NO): NO